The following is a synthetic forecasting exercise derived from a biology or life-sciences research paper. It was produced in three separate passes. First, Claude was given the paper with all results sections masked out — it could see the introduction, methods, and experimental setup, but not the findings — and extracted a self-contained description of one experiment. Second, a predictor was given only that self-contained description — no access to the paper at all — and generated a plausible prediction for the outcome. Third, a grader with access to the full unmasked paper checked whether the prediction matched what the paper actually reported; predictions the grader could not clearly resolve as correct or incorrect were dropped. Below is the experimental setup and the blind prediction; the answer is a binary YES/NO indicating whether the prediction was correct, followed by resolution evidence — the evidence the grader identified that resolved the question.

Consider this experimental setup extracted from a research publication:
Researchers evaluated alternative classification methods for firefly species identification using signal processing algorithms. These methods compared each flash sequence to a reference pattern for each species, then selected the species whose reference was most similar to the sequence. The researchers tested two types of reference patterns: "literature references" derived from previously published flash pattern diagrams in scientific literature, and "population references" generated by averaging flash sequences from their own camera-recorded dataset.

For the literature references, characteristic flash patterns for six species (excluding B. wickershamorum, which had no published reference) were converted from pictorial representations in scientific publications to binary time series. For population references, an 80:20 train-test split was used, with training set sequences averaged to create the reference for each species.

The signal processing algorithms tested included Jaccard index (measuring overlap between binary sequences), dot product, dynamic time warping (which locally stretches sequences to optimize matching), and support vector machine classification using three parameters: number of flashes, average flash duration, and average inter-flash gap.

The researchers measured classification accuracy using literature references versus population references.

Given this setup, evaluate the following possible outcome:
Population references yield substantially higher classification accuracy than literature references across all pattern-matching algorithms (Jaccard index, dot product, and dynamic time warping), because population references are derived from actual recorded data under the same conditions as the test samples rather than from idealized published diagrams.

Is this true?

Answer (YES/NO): NO